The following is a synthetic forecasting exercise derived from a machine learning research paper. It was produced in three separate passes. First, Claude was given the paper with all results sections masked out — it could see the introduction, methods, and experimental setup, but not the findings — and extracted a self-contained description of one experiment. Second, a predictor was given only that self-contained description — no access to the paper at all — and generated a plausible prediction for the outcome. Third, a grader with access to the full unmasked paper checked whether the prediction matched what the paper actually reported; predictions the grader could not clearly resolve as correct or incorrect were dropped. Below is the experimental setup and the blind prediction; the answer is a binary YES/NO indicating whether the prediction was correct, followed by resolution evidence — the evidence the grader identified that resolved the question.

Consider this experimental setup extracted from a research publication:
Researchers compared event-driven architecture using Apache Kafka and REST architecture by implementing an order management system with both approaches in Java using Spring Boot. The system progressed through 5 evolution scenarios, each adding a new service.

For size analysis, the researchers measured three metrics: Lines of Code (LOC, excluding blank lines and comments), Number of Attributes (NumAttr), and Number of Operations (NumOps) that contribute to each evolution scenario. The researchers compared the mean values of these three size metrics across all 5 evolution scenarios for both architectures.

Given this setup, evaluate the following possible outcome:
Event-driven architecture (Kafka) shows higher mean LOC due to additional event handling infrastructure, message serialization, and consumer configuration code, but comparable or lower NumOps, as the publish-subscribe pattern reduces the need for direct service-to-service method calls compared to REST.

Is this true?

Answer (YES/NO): NO